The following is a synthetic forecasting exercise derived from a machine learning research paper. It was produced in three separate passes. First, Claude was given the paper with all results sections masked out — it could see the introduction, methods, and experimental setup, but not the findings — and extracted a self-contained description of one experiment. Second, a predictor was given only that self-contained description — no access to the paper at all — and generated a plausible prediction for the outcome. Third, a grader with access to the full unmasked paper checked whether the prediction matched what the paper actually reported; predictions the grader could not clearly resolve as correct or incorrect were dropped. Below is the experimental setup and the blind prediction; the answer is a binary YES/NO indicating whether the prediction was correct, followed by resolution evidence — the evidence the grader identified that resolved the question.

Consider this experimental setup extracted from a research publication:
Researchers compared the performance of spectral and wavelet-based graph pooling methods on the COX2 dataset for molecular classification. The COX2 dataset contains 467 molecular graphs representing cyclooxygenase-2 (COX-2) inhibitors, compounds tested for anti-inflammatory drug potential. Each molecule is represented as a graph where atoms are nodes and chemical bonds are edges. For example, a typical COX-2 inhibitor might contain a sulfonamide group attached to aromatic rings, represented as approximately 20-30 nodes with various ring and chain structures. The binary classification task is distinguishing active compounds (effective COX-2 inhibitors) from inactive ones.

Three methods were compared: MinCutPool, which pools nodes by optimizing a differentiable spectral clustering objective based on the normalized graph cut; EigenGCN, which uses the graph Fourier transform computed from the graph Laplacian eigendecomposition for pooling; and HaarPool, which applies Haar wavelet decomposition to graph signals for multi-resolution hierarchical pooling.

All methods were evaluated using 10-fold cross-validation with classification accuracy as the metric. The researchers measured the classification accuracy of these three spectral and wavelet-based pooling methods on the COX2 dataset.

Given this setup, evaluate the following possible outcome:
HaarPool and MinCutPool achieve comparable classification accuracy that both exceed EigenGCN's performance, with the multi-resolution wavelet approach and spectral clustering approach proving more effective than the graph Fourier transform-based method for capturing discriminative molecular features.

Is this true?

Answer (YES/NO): NO